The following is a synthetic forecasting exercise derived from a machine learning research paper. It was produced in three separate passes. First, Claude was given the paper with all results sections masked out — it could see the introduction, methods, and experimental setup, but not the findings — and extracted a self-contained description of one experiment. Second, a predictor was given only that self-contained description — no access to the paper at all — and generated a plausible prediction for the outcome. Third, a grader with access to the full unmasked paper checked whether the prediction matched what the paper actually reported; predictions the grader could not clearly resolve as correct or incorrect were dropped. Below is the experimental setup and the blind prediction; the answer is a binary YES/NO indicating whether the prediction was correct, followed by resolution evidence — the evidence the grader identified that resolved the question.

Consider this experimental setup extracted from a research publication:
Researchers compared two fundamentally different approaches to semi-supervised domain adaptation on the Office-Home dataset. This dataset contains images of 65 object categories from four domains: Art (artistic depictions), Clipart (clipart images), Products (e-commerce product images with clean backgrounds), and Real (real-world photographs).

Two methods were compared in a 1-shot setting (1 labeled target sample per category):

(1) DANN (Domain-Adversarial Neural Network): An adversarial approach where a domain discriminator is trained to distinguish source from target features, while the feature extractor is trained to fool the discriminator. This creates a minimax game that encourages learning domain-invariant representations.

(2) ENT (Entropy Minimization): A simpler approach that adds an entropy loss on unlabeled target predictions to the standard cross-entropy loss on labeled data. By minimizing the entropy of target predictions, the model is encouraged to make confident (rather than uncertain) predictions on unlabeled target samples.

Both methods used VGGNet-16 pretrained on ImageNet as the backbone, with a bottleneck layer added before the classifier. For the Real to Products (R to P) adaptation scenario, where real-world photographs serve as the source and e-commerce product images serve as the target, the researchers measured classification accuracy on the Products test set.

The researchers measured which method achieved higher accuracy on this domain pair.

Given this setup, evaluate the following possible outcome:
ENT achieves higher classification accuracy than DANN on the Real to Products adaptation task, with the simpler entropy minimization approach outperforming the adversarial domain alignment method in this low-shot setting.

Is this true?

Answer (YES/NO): YES